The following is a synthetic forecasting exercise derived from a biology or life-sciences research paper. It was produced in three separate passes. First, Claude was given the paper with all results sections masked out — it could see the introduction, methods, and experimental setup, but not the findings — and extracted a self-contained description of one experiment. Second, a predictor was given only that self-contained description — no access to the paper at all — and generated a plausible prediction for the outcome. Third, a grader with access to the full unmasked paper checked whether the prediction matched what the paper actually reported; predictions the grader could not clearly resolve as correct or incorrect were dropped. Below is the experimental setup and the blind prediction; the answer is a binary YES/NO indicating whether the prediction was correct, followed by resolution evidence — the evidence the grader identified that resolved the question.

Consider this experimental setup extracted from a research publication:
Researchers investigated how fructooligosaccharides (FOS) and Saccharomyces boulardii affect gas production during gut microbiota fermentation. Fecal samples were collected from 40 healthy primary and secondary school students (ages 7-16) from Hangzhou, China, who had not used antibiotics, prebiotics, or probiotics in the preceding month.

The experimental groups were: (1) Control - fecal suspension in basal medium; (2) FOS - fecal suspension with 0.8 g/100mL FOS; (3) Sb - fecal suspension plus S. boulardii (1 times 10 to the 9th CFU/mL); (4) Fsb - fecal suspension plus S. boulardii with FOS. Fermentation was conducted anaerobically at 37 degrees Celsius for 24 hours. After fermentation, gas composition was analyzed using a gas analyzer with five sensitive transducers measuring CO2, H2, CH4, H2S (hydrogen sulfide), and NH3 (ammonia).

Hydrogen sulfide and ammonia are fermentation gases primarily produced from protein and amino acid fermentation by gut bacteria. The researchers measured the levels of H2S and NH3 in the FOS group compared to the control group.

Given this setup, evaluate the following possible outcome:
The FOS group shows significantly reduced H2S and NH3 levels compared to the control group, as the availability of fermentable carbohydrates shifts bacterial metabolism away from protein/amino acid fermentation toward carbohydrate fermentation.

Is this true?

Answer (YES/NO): YES